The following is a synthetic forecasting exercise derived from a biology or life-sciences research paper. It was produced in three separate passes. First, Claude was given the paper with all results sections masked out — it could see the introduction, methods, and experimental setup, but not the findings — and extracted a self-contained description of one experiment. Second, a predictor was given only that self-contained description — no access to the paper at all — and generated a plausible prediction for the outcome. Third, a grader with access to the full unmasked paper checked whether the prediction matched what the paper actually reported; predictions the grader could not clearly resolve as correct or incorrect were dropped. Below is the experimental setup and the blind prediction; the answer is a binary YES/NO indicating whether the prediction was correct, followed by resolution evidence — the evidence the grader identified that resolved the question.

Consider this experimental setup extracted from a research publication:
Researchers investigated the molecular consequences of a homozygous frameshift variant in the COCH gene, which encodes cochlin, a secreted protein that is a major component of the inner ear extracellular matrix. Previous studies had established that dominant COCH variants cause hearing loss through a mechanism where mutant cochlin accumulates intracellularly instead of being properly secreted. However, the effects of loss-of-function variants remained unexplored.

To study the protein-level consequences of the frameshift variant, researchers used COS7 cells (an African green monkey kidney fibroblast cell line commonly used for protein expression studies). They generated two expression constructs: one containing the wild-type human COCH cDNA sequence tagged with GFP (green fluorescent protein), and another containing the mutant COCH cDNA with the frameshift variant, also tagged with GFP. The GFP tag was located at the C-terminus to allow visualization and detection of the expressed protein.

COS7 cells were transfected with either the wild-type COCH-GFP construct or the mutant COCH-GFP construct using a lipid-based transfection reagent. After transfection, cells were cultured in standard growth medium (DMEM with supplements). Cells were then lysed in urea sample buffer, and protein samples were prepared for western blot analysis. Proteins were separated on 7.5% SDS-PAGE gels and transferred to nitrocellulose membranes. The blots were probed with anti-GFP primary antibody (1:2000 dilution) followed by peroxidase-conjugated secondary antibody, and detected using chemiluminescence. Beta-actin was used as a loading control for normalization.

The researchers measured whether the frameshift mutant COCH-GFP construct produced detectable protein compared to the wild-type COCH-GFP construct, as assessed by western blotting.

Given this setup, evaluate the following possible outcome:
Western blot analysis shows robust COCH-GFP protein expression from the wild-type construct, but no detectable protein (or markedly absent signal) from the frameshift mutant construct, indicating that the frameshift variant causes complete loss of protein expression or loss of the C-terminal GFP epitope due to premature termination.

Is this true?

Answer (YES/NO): YES